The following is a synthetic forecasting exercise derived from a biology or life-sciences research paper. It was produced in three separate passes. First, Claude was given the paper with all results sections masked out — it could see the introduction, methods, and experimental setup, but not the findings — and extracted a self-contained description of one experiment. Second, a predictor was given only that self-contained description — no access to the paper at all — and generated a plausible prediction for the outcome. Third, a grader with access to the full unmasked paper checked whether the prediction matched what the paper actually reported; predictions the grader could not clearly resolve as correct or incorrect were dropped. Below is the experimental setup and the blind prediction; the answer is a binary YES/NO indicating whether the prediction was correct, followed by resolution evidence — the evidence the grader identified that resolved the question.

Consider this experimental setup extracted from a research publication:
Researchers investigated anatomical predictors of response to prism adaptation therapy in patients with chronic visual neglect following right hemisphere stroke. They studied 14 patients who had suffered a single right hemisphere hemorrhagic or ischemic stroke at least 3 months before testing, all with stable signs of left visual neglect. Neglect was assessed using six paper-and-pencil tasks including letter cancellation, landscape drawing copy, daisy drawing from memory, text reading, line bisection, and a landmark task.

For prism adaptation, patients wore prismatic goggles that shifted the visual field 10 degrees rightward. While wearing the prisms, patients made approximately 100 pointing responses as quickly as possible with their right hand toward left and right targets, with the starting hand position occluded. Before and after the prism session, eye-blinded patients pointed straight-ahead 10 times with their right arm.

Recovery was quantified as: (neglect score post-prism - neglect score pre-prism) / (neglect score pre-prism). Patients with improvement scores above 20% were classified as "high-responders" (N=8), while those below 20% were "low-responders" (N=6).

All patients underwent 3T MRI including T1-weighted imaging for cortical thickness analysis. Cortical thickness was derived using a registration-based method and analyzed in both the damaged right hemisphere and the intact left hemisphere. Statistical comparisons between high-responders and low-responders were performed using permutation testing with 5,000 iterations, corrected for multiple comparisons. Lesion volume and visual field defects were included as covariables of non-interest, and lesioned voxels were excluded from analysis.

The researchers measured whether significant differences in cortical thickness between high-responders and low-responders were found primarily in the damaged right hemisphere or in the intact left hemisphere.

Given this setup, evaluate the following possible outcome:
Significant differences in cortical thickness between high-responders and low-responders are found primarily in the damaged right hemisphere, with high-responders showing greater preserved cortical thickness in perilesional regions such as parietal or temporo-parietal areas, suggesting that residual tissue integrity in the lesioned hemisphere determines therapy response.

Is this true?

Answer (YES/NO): NO